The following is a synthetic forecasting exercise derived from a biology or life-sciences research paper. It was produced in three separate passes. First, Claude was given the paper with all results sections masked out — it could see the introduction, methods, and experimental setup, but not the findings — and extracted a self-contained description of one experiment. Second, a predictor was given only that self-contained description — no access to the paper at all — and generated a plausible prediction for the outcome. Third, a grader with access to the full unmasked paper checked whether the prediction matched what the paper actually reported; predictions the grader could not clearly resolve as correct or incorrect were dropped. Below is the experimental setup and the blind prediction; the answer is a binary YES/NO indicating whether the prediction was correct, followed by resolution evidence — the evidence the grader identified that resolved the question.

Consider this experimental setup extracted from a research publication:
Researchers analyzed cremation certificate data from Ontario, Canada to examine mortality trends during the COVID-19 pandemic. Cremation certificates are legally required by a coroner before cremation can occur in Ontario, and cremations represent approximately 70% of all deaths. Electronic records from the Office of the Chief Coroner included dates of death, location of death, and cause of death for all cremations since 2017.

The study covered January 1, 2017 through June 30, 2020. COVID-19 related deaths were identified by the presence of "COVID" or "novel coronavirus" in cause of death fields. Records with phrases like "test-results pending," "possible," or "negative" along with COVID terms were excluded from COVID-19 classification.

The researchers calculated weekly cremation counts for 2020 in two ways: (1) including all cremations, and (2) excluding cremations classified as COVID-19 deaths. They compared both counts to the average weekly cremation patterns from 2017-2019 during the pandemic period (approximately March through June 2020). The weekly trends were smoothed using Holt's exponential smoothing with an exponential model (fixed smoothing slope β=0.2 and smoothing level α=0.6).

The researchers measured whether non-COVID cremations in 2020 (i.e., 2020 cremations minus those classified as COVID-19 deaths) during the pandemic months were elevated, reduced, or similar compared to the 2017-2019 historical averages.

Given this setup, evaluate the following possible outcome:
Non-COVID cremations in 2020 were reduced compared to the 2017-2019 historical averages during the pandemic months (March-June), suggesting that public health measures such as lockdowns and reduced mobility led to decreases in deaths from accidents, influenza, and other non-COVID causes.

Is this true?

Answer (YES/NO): NO